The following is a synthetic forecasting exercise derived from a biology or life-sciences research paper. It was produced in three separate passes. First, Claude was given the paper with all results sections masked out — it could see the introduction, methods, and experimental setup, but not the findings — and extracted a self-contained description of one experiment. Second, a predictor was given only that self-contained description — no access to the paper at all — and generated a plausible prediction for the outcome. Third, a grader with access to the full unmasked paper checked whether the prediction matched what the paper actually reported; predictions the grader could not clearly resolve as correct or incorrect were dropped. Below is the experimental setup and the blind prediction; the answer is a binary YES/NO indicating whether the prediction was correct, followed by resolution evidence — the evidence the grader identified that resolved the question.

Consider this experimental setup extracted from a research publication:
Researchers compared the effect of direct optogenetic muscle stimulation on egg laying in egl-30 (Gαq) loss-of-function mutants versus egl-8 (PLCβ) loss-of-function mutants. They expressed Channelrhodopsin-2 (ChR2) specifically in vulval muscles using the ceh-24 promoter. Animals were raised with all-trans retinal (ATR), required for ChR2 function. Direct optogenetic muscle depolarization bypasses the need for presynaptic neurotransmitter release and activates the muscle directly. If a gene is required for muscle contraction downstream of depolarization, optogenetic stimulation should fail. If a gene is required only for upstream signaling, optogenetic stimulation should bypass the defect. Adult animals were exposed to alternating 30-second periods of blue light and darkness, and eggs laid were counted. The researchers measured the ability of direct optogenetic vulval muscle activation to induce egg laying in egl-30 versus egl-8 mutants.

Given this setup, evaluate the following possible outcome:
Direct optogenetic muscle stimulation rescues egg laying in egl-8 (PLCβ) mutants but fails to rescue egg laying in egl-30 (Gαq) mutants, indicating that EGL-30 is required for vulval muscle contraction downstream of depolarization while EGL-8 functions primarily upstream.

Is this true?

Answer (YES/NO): NO